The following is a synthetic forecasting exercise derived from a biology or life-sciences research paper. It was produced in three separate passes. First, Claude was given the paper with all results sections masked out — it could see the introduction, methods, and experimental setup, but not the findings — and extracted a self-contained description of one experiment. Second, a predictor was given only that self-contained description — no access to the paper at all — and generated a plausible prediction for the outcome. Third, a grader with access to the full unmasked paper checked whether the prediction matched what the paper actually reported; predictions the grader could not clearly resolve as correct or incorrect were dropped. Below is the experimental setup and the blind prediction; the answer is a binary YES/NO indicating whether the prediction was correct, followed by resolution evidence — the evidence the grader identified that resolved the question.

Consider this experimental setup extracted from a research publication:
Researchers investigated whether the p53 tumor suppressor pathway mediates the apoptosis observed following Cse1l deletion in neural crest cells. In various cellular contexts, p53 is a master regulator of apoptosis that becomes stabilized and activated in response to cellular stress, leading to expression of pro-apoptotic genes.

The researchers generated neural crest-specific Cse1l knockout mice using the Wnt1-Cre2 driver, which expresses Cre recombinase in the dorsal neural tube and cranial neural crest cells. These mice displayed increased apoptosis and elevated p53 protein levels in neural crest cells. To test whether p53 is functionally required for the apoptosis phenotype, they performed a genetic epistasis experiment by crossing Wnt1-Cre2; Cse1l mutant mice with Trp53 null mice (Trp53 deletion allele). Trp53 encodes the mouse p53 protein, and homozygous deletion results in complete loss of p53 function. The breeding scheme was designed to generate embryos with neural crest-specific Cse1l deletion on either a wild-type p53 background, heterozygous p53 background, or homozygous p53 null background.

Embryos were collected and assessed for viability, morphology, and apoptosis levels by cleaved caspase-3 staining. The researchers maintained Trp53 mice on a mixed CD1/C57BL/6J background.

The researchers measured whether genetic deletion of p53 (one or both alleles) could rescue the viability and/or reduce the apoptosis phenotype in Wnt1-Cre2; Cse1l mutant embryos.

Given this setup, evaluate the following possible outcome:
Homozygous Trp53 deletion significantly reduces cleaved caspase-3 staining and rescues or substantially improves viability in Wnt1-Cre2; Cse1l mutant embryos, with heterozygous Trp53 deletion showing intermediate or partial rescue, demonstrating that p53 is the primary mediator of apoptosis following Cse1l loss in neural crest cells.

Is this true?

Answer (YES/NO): NO